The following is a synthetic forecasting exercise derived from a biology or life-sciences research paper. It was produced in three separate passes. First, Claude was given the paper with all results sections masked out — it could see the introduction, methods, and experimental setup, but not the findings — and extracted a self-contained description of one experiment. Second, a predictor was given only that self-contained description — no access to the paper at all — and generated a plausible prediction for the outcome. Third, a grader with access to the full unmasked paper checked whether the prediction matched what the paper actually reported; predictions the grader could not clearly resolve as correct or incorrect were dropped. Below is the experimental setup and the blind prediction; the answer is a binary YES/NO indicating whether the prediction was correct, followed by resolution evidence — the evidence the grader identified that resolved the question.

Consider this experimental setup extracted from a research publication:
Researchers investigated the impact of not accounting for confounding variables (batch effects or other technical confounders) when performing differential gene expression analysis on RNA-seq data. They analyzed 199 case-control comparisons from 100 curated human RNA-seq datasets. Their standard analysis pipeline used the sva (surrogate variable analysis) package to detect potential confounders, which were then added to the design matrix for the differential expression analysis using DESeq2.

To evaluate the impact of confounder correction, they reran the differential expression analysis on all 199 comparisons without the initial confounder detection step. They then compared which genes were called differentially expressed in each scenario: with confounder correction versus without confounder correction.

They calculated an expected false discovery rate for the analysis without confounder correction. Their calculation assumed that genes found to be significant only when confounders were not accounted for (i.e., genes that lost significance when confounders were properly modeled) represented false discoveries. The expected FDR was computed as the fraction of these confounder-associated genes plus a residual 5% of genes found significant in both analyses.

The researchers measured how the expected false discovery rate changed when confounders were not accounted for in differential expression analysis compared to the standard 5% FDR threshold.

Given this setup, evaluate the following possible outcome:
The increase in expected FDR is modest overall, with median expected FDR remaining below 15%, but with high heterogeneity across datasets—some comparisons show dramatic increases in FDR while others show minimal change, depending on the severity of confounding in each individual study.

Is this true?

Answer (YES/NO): NO